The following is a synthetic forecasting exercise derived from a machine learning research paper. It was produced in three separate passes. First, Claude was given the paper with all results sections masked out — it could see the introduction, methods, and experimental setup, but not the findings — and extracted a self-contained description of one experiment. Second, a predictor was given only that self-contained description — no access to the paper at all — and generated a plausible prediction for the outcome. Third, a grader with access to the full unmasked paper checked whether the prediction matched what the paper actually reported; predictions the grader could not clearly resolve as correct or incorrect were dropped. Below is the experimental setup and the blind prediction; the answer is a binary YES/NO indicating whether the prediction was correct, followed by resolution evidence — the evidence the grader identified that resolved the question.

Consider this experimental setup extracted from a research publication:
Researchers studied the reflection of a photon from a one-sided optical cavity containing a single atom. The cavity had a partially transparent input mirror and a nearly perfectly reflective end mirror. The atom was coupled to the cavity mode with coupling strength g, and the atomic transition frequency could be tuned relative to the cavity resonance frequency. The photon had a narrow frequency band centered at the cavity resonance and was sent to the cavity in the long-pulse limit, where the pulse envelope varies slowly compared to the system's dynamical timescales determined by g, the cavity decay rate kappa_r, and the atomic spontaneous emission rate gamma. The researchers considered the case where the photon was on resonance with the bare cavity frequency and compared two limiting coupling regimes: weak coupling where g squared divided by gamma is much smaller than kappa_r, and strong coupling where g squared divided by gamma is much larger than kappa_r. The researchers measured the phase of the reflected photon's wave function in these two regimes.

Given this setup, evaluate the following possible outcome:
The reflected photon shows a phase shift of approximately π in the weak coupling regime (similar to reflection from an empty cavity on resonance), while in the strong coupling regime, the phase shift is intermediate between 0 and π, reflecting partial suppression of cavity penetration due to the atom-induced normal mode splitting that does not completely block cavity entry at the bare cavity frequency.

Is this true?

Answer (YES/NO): NO